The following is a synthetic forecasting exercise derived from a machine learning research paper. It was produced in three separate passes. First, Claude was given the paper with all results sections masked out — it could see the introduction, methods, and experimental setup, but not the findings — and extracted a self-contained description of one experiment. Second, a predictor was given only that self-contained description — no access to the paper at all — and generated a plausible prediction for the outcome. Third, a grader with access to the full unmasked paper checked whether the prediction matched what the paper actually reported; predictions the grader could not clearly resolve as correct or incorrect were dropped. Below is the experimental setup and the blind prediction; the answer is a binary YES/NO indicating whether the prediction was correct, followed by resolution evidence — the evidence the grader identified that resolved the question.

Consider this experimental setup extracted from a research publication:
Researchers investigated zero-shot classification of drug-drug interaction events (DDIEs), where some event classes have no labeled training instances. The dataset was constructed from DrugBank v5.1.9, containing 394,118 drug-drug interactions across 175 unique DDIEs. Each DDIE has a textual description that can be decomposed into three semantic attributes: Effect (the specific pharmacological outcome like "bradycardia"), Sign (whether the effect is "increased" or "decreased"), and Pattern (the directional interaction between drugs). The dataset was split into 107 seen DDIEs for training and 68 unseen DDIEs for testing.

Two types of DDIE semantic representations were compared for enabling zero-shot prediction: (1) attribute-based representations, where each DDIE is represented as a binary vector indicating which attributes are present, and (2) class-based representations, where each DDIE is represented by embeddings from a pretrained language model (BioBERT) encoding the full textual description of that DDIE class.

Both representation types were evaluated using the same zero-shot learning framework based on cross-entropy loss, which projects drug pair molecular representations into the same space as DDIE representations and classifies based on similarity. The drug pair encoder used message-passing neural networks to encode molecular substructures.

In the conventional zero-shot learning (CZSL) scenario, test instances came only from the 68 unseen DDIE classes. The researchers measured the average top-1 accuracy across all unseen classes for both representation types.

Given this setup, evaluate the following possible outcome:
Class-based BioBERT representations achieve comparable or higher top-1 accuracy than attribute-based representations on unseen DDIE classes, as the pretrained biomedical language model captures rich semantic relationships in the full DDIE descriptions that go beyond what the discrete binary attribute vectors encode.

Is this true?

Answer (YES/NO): YES